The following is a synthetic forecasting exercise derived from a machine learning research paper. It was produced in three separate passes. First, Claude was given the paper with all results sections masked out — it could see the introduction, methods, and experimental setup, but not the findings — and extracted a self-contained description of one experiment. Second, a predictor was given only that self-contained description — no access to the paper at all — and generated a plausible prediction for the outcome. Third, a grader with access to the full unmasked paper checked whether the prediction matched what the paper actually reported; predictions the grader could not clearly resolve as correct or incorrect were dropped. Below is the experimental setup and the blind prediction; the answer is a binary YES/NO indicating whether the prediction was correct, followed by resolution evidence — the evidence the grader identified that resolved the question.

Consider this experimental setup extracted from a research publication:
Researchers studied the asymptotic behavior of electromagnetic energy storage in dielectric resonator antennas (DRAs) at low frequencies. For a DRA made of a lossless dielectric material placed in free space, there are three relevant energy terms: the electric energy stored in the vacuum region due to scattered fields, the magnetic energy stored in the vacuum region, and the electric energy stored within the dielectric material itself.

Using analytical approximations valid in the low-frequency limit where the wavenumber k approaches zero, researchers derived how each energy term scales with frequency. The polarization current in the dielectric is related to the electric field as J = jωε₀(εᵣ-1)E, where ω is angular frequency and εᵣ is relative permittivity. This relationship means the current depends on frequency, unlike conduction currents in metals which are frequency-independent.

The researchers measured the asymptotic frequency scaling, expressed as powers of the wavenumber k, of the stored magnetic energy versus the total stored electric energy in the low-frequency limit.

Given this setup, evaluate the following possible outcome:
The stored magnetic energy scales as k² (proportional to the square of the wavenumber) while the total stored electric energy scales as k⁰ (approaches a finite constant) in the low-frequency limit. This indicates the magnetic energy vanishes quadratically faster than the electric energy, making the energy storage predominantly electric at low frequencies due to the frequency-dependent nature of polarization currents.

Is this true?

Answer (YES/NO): YES